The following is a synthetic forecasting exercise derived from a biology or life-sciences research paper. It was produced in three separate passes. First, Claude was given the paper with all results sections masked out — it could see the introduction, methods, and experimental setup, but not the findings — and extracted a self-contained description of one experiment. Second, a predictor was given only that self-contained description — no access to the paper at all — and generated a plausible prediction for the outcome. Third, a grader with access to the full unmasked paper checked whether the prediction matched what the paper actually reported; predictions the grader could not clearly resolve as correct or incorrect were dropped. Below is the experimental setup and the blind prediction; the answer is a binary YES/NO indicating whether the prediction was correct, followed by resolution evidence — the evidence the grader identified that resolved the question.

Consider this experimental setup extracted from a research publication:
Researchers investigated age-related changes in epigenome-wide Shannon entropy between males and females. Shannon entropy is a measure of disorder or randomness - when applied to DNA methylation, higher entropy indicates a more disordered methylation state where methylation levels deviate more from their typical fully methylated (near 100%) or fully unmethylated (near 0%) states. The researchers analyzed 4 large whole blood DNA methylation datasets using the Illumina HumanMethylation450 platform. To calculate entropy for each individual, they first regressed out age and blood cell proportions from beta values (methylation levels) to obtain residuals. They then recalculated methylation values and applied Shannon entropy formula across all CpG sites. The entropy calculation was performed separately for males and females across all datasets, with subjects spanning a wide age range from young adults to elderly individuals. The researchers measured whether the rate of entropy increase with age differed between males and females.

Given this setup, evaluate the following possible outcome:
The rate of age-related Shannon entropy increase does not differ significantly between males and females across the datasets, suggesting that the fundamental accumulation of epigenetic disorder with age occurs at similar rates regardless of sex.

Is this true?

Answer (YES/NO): YES